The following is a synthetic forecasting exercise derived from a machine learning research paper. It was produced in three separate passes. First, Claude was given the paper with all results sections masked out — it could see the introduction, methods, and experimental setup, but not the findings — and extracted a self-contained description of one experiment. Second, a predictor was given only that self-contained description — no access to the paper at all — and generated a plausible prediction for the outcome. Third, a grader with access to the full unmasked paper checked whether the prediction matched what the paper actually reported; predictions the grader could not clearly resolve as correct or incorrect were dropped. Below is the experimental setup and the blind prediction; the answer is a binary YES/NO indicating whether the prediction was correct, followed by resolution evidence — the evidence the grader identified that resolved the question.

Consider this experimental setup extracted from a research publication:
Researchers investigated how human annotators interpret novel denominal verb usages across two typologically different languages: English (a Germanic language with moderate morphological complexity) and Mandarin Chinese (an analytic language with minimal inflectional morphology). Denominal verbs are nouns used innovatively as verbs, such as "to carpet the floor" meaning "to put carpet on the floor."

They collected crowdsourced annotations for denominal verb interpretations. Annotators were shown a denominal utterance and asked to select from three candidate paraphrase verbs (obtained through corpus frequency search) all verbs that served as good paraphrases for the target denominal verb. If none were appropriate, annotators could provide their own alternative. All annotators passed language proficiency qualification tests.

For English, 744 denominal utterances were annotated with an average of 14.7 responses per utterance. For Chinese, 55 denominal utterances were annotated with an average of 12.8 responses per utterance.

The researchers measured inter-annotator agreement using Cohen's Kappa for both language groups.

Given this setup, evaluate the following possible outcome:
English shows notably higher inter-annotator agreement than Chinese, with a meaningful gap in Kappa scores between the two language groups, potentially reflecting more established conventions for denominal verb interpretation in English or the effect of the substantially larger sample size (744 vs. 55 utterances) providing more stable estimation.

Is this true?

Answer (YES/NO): NO